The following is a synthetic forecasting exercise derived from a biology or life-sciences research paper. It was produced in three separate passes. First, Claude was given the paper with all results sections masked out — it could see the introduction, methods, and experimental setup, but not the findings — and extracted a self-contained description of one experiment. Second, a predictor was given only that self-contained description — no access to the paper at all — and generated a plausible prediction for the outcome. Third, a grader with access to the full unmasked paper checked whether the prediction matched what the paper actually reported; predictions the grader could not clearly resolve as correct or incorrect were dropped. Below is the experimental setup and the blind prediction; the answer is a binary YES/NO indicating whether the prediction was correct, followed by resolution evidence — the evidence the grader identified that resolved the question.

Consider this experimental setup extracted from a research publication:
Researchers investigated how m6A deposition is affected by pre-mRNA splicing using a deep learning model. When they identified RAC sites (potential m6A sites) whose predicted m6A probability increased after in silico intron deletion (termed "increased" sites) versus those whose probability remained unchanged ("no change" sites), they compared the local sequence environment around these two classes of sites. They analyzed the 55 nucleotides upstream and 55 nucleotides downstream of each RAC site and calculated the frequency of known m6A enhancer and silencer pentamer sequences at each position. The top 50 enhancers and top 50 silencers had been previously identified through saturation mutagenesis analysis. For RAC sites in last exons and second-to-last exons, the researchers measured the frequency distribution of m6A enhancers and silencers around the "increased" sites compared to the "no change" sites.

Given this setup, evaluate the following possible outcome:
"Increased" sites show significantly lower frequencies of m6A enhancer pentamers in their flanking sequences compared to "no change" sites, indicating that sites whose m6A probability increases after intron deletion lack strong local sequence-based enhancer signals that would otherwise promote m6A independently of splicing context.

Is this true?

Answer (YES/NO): NO